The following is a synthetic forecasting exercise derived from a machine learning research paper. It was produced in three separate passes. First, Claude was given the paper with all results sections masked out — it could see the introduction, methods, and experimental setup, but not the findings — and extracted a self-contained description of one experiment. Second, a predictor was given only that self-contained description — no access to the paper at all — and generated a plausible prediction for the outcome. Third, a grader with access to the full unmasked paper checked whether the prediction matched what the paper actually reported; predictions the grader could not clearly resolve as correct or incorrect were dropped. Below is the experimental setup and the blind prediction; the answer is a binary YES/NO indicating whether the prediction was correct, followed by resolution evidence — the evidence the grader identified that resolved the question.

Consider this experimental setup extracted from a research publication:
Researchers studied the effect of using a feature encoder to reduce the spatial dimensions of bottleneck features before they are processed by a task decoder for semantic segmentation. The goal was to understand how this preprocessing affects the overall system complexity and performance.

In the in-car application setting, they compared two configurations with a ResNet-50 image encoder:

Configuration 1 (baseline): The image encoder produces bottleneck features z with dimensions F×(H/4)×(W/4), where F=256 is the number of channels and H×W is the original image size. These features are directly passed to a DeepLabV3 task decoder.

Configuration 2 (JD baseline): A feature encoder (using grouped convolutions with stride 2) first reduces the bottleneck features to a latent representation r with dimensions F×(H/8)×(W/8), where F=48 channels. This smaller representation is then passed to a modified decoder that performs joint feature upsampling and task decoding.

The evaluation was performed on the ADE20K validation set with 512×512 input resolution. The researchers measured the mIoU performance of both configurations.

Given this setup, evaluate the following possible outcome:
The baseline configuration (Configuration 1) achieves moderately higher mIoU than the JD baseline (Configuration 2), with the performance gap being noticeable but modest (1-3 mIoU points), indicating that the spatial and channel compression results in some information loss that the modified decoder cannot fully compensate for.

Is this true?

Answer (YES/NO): NO